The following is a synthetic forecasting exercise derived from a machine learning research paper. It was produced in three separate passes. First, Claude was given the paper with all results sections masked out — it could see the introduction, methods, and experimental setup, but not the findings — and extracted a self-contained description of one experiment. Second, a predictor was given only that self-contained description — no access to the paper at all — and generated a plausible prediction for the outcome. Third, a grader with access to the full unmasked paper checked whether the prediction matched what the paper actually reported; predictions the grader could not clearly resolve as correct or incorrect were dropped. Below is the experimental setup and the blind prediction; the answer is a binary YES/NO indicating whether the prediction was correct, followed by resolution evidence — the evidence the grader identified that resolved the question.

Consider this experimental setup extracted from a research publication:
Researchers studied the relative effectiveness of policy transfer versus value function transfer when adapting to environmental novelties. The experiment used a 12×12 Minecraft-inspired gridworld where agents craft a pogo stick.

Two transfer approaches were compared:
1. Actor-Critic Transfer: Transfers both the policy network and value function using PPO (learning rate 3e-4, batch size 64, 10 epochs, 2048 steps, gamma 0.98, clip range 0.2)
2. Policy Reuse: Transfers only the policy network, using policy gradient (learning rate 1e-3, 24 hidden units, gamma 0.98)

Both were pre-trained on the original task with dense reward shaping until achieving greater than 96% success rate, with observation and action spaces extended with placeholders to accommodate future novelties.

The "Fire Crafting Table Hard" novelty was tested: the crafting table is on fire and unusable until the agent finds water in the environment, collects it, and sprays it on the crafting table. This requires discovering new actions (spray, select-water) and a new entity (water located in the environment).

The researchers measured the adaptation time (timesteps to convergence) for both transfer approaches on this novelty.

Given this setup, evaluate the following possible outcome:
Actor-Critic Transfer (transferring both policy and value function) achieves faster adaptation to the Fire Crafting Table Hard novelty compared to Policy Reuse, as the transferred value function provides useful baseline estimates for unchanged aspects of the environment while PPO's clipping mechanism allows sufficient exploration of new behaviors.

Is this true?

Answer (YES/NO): YES